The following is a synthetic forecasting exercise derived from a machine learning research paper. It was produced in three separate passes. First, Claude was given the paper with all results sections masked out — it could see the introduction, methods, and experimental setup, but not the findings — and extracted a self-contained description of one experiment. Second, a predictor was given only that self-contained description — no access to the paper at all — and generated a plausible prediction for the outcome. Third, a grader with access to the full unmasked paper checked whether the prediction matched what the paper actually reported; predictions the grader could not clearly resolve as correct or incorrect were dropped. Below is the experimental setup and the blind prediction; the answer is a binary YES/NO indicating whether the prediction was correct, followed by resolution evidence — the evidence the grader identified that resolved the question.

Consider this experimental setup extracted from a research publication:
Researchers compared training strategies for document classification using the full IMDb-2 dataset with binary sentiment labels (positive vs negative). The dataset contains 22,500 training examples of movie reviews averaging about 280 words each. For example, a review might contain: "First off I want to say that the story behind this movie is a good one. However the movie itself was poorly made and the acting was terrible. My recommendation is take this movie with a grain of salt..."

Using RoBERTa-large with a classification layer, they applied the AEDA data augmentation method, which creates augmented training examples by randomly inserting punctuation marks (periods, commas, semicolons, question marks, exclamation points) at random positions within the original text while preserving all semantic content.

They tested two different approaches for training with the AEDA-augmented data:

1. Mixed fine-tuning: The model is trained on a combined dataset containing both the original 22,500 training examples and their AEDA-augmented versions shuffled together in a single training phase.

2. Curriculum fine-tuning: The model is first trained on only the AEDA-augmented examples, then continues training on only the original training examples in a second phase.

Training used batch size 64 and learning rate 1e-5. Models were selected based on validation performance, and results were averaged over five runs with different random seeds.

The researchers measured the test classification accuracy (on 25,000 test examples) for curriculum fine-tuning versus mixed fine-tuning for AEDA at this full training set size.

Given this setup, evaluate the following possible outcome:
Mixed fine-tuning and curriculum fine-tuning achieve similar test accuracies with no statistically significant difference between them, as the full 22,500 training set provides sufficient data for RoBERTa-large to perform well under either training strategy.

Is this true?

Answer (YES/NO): NO